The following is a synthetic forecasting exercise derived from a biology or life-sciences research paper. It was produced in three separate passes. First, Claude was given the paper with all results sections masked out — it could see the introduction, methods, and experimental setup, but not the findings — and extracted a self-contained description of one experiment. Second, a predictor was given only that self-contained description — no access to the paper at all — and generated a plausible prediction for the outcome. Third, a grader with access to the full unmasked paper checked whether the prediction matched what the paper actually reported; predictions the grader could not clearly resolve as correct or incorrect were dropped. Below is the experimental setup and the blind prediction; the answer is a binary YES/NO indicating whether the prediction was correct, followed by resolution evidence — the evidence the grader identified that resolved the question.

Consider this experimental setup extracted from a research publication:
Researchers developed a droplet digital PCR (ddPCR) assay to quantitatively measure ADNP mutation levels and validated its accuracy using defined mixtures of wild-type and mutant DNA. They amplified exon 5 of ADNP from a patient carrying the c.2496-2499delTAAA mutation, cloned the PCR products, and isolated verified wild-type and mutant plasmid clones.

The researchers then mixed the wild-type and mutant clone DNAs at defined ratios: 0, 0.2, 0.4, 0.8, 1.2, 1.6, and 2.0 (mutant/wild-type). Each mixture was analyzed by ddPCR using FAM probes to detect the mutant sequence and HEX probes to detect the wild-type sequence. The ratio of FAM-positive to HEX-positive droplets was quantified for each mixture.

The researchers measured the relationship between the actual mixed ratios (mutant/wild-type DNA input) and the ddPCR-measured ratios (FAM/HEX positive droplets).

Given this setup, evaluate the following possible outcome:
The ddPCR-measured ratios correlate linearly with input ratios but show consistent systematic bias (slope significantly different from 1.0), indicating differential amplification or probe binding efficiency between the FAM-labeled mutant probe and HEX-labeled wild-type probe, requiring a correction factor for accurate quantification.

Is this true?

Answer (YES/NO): NO